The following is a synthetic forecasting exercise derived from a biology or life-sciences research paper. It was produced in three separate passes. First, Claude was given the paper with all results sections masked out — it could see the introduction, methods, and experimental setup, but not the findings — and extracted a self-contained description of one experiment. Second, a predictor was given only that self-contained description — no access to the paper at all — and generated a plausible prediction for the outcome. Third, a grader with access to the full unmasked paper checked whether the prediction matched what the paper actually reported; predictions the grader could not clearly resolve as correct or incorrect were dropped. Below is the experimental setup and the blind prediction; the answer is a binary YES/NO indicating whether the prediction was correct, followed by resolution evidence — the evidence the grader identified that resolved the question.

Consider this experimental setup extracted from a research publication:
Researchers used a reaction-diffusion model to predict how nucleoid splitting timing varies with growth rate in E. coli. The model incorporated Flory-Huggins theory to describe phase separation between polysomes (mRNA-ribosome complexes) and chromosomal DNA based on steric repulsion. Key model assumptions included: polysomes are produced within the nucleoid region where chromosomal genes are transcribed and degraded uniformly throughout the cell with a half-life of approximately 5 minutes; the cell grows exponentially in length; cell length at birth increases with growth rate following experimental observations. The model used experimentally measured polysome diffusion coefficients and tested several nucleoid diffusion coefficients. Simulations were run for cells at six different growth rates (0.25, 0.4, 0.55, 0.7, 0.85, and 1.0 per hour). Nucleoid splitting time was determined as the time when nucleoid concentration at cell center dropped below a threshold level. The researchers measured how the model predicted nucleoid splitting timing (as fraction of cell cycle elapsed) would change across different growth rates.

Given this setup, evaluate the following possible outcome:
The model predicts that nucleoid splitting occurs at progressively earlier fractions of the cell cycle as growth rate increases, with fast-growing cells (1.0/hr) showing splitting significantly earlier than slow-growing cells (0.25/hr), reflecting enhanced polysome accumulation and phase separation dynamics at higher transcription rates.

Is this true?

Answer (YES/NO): YES